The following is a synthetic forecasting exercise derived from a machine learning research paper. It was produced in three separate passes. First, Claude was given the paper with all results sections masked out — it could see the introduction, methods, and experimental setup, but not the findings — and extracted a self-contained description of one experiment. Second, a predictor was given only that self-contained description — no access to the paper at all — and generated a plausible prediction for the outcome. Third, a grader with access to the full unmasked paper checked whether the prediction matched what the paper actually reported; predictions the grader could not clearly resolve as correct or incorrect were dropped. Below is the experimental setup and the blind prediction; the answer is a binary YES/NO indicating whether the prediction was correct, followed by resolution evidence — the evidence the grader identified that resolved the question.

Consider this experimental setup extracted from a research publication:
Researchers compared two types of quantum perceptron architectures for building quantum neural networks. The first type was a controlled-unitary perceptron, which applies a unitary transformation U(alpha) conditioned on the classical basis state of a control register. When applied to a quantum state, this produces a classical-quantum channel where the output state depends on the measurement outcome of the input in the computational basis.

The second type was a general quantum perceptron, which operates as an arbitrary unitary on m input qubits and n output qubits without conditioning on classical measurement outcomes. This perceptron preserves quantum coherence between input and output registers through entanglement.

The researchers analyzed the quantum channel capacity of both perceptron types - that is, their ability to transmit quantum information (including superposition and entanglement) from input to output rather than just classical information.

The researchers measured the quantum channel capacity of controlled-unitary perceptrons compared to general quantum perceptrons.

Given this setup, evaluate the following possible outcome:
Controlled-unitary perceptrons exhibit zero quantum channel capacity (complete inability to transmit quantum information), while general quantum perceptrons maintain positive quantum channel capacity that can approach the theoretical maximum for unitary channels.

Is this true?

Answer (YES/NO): YES